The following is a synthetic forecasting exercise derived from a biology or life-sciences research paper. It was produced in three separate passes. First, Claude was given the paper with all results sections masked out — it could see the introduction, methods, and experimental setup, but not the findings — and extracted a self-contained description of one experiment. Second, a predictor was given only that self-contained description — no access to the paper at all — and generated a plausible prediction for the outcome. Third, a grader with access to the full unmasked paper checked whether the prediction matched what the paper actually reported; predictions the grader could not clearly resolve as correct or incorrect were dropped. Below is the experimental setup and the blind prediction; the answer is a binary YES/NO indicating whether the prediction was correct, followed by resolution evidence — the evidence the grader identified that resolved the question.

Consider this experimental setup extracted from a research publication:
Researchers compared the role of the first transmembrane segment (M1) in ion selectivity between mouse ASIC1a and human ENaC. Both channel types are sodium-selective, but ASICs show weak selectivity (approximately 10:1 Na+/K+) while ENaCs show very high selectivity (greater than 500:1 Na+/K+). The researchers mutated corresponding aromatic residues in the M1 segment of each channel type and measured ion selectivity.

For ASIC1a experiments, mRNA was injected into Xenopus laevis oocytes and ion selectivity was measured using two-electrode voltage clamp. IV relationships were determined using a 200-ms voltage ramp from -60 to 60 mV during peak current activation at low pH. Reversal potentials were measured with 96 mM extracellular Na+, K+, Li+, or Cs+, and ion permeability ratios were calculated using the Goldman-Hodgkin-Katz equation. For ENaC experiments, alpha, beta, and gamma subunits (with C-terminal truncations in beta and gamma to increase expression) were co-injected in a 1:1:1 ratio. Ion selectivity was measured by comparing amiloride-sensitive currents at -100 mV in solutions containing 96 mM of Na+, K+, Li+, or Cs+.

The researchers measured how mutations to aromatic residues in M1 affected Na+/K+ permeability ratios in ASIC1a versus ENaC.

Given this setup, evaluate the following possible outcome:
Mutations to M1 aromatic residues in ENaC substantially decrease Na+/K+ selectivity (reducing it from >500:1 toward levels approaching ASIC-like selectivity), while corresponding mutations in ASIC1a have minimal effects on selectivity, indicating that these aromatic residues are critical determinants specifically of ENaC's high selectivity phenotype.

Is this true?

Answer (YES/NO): NO